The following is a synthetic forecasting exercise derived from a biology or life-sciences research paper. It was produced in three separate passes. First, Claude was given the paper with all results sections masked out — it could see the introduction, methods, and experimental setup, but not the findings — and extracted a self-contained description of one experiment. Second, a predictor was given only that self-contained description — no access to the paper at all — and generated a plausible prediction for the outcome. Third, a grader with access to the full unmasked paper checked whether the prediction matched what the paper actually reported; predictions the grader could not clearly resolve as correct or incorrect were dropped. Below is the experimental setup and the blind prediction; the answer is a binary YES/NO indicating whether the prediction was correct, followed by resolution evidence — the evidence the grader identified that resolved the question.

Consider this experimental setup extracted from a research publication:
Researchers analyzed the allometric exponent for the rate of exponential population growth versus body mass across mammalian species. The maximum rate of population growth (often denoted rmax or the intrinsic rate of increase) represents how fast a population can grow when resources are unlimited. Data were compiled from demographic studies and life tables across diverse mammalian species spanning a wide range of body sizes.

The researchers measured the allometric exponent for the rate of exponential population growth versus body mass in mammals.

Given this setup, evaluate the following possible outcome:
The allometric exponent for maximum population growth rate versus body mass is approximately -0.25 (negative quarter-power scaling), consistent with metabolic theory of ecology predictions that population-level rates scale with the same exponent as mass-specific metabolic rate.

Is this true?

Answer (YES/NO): YES